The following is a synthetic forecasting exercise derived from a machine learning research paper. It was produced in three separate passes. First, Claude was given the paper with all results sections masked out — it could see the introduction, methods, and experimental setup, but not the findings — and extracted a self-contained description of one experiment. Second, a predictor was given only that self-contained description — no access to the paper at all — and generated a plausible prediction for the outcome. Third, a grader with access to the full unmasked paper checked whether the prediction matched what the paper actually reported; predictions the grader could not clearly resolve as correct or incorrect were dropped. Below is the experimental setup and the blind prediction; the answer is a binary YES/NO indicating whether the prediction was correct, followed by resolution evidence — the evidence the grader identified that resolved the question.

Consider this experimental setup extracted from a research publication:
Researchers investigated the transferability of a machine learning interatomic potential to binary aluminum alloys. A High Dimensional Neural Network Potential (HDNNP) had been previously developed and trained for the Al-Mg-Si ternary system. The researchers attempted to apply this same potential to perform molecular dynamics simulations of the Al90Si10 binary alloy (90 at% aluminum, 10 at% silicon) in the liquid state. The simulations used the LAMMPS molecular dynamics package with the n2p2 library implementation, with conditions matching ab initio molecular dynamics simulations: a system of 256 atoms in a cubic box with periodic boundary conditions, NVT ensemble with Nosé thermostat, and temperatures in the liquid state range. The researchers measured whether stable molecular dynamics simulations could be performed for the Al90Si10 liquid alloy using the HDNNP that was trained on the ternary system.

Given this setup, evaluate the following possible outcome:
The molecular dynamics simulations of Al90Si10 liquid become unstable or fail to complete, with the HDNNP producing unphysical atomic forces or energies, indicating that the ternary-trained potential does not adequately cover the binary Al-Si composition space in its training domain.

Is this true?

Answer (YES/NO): YES